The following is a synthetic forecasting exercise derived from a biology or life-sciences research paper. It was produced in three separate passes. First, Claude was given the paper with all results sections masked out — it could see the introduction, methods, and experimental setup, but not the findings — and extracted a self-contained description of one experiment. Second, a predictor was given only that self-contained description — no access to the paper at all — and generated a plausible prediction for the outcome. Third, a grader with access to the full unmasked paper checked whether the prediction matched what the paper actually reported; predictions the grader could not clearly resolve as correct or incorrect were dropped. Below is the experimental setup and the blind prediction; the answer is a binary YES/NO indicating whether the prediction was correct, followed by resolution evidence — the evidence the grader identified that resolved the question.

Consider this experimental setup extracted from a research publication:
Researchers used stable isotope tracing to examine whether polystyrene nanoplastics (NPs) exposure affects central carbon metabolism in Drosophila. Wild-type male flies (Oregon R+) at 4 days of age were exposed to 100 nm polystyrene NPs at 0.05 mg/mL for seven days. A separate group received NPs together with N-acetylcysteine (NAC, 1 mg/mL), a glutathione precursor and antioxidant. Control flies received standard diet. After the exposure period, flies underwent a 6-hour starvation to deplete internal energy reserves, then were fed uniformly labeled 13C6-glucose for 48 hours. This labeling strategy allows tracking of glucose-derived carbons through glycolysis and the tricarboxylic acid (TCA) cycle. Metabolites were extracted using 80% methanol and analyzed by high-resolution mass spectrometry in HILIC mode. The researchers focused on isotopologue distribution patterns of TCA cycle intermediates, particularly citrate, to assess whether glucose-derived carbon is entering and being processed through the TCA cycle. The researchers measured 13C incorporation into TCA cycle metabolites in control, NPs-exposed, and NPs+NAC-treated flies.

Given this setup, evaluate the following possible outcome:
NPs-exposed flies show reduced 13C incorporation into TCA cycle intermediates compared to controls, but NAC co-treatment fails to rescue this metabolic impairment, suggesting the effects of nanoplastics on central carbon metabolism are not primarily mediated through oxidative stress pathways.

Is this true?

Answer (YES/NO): NO